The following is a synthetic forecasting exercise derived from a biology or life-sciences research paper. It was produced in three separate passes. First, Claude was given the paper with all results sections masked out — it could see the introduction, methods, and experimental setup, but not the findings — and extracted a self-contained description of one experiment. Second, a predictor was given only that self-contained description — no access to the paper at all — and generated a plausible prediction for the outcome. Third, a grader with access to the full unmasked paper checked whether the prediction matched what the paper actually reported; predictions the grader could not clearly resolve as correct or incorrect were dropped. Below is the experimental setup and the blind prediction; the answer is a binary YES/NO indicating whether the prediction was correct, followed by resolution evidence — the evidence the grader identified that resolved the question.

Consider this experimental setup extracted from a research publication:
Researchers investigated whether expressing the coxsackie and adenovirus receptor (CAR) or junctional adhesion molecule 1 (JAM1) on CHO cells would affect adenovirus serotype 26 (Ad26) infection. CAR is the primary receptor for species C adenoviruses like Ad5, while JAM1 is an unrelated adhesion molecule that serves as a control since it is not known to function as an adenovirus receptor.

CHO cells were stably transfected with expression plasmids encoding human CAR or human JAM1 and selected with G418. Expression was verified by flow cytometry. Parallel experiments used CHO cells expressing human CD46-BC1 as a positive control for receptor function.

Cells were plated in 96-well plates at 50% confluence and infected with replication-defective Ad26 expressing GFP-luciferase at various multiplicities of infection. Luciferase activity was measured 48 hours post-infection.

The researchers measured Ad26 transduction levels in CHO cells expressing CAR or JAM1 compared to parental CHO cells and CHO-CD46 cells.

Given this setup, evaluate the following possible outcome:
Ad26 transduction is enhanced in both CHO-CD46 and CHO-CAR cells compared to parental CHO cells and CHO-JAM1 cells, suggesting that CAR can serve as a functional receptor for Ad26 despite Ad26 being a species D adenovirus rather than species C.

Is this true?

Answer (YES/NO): NO